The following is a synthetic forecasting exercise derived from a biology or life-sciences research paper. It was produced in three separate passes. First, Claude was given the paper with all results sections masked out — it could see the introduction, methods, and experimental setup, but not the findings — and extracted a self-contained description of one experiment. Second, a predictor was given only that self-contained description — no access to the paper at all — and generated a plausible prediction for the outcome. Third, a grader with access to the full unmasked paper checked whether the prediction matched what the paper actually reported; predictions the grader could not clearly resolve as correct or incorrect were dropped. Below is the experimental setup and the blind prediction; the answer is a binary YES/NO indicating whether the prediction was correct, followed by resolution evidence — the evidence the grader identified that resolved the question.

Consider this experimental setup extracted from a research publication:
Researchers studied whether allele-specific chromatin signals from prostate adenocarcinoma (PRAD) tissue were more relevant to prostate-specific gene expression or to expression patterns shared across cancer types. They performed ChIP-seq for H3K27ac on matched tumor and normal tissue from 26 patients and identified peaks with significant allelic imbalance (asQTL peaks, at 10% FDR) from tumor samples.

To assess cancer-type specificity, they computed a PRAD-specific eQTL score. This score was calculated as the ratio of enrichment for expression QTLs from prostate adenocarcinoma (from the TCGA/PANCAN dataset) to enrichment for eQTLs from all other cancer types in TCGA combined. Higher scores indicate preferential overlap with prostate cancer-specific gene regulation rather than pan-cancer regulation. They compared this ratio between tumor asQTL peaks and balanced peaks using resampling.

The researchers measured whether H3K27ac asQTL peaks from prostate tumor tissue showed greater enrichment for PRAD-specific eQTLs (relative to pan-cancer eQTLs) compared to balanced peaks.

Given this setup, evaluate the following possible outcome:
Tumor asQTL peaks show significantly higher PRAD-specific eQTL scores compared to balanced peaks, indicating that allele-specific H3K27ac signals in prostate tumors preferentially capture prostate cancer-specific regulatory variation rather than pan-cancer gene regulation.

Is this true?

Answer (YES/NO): NO